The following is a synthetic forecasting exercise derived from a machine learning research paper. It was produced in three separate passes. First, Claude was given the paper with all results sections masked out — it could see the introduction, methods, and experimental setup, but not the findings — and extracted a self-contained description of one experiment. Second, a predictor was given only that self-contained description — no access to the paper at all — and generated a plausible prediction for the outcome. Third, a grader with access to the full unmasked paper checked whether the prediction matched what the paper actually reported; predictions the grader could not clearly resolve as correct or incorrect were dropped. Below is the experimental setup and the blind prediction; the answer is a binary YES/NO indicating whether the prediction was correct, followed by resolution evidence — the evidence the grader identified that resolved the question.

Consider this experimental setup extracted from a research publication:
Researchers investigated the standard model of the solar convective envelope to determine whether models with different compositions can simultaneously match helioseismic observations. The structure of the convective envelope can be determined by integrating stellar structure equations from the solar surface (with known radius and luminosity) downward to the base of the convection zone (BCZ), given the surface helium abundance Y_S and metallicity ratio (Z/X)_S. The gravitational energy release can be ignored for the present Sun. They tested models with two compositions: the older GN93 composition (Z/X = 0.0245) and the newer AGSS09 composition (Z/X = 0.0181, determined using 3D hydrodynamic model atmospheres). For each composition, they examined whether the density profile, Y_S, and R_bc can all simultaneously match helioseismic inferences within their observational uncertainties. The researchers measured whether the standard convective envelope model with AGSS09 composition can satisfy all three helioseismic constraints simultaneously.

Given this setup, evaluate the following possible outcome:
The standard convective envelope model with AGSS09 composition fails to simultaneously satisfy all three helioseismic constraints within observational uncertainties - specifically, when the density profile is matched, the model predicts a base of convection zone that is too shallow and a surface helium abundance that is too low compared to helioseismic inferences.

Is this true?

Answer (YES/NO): YES